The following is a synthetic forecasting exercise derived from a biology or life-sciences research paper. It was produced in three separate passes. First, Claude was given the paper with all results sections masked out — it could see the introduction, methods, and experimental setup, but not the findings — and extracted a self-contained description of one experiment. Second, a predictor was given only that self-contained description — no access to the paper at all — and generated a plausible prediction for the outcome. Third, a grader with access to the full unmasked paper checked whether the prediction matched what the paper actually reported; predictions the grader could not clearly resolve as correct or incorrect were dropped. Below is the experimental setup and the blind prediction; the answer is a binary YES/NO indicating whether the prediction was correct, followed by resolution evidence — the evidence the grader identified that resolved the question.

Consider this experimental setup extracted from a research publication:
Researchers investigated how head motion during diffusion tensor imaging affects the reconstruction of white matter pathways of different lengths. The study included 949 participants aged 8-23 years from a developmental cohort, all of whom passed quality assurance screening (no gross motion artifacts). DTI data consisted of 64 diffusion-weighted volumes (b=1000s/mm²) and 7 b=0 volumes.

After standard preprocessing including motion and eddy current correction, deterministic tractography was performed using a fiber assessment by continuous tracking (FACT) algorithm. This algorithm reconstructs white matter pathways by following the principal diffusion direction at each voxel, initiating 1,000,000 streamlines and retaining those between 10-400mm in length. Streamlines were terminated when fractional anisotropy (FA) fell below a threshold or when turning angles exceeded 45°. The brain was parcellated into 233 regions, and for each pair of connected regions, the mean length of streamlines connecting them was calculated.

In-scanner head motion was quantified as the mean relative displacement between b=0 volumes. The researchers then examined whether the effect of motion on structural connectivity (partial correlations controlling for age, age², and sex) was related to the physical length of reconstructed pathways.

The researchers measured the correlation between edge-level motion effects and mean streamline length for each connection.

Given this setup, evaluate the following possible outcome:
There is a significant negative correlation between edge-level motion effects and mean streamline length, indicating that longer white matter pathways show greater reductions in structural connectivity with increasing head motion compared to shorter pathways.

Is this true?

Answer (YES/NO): YES